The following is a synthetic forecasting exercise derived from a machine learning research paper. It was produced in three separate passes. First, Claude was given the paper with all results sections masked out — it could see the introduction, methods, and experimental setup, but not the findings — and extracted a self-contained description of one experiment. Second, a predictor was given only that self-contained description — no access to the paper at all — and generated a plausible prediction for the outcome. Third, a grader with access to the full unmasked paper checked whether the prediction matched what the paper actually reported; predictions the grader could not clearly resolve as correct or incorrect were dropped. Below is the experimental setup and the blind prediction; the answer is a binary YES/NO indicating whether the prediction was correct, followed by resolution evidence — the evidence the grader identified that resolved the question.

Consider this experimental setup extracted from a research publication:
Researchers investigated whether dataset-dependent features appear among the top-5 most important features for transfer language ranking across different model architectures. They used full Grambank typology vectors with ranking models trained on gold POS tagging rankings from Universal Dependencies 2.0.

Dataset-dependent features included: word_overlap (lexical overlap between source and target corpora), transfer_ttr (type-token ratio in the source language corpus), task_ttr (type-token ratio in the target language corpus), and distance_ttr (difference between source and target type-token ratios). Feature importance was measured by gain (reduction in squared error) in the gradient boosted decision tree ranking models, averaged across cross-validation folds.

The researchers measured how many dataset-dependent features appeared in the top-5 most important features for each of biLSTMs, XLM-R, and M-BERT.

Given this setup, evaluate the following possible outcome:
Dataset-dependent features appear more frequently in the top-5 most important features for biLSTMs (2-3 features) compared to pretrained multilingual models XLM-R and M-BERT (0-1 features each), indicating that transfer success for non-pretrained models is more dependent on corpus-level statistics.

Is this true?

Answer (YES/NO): NO